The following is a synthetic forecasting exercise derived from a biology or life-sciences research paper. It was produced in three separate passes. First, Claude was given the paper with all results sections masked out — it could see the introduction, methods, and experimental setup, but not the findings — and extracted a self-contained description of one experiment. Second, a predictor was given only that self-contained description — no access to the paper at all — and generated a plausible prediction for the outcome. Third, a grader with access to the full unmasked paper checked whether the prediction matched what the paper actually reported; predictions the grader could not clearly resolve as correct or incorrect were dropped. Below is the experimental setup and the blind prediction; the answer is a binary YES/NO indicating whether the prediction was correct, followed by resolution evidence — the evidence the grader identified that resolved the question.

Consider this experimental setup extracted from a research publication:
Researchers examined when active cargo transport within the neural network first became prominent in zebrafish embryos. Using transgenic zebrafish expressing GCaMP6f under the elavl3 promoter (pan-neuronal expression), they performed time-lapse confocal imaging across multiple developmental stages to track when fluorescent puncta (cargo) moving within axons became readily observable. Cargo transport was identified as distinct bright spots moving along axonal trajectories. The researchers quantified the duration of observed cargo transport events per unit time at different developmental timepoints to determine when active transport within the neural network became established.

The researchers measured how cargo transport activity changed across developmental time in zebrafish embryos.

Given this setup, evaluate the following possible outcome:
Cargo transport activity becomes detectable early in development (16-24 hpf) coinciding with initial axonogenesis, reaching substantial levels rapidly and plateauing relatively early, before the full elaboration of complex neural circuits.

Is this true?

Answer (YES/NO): NO